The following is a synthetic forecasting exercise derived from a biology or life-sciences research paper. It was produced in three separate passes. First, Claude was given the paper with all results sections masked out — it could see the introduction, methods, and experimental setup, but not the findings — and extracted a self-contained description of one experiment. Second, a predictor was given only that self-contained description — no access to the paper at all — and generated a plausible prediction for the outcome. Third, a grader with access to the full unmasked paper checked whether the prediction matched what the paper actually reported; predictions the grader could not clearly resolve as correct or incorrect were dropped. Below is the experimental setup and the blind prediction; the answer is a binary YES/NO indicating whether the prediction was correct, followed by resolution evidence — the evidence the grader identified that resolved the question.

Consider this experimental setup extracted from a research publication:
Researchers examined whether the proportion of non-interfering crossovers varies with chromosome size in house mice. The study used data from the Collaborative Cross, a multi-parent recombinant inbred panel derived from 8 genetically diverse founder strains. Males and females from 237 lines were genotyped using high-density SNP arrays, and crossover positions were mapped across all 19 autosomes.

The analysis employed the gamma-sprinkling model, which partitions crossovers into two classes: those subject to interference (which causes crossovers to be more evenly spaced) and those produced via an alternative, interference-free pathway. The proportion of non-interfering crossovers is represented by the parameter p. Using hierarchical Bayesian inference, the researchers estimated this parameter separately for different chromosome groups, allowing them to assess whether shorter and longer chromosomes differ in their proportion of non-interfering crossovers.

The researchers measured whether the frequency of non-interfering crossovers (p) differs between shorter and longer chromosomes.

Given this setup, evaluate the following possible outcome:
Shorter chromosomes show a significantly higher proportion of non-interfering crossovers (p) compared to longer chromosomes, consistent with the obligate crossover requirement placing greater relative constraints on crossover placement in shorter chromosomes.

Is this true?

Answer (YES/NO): NO